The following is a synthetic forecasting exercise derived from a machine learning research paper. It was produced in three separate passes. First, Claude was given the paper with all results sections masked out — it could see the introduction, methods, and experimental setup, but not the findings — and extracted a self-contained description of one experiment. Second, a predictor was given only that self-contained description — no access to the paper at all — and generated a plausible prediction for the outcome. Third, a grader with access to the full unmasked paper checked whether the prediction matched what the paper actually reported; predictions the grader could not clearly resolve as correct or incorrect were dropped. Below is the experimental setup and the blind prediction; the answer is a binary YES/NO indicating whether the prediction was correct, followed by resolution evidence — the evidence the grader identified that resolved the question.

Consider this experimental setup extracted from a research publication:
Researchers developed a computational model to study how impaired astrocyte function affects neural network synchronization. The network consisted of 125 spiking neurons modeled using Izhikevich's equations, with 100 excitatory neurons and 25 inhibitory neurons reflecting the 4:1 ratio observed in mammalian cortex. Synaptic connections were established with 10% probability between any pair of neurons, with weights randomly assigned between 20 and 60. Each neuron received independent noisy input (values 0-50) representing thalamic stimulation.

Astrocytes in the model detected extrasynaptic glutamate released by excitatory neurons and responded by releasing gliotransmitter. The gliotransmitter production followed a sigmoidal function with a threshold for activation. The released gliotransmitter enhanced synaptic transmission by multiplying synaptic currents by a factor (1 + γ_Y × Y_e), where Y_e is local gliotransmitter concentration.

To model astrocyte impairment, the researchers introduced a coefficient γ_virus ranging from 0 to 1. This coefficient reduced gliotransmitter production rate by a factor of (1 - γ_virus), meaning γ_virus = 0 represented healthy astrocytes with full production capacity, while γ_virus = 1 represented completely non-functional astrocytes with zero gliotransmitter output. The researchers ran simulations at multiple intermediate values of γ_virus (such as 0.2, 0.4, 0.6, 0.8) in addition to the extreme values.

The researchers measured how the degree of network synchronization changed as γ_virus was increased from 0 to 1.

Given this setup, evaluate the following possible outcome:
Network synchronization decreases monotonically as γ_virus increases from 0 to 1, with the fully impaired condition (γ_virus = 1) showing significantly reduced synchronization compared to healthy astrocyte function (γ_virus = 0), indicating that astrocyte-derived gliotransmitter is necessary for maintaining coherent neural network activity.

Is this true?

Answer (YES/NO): YES